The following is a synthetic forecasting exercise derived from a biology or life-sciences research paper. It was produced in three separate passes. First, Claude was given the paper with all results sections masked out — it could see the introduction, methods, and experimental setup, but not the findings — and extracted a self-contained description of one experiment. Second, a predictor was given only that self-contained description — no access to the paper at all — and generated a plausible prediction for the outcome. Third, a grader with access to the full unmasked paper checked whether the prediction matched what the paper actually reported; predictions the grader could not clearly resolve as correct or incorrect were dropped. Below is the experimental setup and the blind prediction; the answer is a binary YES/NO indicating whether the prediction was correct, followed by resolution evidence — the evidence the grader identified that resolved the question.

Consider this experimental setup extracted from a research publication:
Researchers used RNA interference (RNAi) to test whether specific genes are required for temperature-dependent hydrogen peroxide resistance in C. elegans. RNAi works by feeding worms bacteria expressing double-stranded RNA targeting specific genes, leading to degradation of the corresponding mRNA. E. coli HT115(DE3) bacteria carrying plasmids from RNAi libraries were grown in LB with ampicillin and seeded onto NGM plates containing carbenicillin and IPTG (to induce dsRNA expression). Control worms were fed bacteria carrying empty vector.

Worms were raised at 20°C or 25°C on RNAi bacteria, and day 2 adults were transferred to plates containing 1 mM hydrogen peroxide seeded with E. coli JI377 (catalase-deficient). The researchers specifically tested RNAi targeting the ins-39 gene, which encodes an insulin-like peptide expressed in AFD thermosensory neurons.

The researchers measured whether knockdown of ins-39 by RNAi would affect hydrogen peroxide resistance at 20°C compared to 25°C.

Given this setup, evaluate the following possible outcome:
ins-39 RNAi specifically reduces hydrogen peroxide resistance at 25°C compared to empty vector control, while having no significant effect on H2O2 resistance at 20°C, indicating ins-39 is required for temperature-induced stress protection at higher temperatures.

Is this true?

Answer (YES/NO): NO